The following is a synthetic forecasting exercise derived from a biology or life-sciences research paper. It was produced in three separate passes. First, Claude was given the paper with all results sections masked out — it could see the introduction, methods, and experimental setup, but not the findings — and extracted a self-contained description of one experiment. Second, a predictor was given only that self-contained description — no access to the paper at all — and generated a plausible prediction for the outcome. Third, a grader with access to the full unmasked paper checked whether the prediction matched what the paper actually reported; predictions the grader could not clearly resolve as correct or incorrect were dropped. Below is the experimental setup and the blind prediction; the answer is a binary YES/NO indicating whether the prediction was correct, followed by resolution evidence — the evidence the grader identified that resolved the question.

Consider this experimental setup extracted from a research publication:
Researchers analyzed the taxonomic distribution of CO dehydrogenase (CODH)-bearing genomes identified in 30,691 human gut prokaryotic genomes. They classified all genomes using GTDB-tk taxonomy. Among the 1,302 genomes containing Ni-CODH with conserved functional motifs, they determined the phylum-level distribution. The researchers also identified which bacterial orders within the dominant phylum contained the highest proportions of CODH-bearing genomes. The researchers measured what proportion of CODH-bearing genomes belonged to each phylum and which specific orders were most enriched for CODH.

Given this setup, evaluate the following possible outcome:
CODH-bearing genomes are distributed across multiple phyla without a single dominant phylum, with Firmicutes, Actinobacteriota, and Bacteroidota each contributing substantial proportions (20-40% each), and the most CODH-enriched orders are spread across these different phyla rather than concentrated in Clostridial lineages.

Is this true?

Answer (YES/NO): NO